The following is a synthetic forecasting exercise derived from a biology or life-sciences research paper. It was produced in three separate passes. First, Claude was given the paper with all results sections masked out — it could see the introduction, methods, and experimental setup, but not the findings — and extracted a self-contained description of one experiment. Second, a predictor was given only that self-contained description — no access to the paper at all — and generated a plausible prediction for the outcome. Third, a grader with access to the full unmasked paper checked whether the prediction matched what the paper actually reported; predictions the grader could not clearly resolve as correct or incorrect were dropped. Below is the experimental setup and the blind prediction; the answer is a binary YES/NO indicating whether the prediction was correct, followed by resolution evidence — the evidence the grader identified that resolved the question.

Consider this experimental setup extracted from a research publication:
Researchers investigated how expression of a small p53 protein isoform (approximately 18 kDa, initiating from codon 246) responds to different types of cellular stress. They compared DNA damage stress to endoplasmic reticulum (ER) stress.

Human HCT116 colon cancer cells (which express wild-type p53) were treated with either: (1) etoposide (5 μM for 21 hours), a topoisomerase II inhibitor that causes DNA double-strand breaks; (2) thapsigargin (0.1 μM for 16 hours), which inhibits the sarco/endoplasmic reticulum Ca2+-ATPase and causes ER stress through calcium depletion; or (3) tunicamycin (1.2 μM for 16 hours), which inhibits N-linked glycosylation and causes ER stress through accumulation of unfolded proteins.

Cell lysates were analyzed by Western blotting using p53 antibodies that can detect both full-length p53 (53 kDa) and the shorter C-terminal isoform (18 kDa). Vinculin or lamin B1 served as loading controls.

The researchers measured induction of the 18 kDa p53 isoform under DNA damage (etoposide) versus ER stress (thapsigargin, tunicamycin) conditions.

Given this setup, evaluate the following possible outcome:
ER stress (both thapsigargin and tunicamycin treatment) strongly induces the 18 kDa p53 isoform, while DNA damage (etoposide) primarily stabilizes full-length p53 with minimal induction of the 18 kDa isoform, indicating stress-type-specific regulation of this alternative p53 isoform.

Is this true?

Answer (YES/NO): NO